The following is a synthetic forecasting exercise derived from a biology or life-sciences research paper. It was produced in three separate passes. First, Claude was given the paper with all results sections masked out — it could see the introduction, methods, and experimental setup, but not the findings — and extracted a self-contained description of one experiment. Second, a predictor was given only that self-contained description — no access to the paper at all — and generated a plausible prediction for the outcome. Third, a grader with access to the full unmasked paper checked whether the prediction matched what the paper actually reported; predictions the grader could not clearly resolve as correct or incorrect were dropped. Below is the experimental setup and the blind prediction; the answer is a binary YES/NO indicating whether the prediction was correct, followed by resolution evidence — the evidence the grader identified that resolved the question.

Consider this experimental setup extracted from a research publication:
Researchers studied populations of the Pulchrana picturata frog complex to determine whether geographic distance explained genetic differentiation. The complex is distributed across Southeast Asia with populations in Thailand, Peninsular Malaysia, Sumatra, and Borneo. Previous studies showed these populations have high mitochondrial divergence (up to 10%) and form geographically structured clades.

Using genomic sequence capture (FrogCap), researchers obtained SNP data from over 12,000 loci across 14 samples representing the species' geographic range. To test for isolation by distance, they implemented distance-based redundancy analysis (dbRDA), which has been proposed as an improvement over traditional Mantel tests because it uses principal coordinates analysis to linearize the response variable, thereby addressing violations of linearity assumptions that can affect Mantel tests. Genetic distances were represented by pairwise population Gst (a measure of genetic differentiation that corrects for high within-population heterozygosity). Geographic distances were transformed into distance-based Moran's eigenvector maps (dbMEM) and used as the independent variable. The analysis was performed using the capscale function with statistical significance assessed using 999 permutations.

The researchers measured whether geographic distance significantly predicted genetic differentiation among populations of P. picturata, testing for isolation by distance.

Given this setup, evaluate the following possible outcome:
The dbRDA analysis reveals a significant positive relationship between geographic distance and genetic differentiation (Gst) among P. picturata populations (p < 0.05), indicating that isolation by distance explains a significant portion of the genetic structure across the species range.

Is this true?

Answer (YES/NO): NO